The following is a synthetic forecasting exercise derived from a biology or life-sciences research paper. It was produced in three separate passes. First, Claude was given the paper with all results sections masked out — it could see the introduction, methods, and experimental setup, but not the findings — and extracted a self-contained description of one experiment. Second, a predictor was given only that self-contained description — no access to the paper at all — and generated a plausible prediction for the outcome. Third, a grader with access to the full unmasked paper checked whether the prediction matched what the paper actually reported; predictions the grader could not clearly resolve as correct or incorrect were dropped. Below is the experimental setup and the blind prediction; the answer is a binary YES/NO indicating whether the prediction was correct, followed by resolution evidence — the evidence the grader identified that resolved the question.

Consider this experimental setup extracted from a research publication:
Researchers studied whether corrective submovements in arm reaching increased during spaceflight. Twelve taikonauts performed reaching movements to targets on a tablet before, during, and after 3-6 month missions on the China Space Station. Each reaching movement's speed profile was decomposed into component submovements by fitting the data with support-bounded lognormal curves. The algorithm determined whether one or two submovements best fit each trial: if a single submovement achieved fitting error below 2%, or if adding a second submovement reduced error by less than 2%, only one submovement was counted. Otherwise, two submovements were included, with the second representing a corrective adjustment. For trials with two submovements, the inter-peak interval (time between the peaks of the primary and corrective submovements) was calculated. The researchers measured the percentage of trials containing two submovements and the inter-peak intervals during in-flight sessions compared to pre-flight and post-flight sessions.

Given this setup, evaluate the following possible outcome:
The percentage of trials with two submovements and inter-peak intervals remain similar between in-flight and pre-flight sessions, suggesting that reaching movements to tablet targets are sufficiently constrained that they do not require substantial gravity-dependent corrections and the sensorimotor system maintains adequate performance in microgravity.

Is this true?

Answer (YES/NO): NO